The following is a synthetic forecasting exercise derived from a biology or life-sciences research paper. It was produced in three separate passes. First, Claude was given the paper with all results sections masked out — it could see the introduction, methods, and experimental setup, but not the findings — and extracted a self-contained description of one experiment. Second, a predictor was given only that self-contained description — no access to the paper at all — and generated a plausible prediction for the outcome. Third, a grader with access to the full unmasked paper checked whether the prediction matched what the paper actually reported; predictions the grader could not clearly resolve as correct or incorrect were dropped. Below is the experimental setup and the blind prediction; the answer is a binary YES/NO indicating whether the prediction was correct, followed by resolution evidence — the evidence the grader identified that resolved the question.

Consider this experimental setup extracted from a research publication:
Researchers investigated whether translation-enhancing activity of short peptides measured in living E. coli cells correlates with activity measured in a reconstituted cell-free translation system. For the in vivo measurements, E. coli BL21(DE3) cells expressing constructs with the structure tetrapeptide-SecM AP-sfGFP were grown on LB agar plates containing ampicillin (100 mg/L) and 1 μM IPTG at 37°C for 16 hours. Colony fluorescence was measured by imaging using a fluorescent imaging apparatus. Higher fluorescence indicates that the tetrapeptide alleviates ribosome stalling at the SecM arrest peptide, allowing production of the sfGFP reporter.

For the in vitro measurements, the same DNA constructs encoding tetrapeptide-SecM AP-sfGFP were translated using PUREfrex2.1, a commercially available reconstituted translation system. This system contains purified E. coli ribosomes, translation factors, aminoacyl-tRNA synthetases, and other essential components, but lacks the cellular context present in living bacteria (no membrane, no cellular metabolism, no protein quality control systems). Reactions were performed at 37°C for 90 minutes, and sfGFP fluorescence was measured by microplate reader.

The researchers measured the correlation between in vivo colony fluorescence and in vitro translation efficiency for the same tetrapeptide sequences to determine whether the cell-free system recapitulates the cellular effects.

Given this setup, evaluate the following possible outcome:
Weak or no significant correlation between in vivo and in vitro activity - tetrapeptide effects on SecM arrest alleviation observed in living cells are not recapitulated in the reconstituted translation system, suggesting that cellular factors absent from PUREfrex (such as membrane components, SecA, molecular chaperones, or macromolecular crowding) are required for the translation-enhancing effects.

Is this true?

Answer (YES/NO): NO